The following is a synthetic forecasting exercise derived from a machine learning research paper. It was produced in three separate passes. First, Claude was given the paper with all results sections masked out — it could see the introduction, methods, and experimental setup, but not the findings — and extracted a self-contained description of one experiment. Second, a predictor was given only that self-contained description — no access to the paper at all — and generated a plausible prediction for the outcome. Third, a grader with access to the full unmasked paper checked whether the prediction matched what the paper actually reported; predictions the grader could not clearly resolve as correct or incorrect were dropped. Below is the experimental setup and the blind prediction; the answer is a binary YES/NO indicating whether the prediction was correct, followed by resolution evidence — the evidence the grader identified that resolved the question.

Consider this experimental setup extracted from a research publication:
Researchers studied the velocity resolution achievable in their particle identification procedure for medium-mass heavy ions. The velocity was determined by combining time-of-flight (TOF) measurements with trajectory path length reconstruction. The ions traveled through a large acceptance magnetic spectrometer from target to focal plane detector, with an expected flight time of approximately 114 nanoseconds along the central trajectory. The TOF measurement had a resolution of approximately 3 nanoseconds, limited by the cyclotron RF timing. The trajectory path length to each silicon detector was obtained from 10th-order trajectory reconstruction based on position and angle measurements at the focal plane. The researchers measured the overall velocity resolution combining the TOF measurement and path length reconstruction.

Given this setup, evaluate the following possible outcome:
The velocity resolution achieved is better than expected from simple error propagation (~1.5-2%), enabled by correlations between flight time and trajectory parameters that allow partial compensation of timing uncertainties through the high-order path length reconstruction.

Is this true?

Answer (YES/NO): NO